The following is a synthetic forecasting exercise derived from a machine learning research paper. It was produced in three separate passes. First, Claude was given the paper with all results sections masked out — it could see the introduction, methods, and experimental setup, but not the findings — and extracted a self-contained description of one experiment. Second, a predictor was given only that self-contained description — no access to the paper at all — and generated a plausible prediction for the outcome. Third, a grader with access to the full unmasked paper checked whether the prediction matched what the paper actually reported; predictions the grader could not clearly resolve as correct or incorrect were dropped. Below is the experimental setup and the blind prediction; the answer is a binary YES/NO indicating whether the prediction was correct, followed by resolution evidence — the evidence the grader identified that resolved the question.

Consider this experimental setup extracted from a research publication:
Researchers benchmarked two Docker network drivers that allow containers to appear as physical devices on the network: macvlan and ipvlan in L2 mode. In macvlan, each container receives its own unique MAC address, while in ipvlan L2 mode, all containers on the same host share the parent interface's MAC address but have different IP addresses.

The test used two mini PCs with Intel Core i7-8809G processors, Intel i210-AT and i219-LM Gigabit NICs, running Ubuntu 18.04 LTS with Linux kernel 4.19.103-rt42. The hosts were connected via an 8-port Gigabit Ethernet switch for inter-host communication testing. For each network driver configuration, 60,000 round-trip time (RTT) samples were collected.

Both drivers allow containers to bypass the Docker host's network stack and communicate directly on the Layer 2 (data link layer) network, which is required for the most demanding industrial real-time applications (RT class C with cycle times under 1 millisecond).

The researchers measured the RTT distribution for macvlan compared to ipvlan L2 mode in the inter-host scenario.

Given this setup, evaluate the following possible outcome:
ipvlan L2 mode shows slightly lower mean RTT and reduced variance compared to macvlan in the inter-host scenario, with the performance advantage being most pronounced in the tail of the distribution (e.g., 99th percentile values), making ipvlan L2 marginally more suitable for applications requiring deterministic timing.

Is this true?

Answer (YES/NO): NO